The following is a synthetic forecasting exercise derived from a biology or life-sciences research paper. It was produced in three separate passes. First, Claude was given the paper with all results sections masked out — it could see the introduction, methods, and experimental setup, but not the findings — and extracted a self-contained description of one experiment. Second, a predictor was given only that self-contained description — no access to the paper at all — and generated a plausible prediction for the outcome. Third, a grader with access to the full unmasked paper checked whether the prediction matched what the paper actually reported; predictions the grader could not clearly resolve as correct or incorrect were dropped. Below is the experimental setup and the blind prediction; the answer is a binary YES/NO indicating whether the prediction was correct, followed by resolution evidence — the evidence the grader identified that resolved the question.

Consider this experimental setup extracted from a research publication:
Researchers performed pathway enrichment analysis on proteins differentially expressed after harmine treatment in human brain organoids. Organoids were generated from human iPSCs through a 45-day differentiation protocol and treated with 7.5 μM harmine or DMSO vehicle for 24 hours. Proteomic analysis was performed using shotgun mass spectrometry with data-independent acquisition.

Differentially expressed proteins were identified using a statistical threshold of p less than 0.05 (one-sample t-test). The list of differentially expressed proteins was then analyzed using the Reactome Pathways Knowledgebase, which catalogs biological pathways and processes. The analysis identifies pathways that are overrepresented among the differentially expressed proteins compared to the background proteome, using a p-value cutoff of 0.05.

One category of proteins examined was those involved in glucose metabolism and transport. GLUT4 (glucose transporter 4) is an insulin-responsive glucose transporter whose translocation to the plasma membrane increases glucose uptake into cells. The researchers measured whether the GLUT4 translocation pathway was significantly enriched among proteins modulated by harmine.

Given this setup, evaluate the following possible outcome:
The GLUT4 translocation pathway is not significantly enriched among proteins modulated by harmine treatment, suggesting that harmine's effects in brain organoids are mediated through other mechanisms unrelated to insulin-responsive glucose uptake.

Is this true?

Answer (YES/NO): NO